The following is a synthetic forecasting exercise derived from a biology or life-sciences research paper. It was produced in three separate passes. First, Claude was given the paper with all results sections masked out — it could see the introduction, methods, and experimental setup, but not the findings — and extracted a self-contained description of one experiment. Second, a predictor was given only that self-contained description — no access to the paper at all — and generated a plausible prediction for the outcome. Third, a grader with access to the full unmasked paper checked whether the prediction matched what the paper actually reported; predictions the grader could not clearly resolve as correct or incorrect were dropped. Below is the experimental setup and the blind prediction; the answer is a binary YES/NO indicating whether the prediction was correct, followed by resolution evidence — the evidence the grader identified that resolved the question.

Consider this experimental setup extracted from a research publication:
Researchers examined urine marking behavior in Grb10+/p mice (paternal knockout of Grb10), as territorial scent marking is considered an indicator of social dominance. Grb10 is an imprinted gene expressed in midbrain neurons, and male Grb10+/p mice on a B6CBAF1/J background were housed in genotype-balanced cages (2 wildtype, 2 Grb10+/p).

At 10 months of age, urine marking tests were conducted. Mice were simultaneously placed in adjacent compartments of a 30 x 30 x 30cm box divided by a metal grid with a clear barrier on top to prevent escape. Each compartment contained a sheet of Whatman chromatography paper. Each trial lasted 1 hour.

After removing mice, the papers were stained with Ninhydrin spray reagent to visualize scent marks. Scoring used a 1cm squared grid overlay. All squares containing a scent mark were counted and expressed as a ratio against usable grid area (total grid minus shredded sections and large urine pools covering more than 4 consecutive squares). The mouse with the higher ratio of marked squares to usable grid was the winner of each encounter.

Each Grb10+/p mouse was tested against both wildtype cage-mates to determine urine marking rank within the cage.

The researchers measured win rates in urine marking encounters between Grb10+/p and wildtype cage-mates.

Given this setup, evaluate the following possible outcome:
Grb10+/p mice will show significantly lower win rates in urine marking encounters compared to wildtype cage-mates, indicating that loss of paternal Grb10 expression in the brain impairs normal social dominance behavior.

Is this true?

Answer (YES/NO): NO